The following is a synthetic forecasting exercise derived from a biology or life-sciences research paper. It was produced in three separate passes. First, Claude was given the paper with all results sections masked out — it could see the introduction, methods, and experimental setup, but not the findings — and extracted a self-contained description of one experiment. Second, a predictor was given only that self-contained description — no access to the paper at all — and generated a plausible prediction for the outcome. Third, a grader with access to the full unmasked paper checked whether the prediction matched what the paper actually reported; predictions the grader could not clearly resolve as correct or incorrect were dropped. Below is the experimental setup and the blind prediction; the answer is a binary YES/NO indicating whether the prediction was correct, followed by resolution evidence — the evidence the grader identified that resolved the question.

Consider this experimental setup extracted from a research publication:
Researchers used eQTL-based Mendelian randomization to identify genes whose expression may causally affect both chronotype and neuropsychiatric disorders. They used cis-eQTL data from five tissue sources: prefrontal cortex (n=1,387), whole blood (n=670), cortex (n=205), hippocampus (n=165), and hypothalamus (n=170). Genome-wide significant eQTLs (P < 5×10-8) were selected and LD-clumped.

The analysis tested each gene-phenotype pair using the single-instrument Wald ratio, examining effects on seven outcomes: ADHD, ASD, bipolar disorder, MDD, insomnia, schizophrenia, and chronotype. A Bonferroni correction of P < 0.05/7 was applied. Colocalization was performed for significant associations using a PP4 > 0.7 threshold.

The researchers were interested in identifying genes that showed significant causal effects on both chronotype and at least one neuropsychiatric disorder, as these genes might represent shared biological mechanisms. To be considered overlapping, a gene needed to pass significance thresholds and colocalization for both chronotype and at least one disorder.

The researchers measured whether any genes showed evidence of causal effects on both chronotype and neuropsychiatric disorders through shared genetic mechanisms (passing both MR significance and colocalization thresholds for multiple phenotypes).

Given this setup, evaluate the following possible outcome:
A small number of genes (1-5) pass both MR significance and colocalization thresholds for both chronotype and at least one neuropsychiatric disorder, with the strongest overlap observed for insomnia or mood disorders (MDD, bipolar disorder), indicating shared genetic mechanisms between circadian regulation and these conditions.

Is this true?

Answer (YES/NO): NO